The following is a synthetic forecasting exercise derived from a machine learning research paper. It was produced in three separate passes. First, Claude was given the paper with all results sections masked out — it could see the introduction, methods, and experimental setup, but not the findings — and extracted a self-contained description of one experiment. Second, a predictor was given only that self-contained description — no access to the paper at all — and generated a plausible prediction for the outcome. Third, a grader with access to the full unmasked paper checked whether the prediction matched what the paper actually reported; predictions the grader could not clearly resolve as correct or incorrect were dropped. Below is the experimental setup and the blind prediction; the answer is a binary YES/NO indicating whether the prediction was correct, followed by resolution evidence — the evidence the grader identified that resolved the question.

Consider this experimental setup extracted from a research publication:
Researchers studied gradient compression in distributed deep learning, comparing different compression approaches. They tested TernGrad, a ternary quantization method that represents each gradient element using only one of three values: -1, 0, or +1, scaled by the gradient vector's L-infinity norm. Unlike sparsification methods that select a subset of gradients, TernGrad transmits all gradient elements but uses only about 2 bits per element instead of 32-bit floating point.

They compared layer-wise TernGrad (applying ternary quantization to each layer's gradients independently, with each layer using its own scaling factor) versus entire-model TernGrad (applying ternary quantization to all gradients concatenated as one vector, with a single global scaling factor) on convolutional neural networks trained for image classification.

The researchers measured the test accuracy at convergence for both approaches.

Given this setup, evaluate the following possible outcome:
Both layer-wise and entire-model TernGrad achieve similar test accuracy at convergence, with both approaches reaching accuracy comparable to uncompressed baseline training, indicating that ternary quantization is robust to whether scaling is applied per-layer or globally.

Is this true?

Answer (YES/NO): NO